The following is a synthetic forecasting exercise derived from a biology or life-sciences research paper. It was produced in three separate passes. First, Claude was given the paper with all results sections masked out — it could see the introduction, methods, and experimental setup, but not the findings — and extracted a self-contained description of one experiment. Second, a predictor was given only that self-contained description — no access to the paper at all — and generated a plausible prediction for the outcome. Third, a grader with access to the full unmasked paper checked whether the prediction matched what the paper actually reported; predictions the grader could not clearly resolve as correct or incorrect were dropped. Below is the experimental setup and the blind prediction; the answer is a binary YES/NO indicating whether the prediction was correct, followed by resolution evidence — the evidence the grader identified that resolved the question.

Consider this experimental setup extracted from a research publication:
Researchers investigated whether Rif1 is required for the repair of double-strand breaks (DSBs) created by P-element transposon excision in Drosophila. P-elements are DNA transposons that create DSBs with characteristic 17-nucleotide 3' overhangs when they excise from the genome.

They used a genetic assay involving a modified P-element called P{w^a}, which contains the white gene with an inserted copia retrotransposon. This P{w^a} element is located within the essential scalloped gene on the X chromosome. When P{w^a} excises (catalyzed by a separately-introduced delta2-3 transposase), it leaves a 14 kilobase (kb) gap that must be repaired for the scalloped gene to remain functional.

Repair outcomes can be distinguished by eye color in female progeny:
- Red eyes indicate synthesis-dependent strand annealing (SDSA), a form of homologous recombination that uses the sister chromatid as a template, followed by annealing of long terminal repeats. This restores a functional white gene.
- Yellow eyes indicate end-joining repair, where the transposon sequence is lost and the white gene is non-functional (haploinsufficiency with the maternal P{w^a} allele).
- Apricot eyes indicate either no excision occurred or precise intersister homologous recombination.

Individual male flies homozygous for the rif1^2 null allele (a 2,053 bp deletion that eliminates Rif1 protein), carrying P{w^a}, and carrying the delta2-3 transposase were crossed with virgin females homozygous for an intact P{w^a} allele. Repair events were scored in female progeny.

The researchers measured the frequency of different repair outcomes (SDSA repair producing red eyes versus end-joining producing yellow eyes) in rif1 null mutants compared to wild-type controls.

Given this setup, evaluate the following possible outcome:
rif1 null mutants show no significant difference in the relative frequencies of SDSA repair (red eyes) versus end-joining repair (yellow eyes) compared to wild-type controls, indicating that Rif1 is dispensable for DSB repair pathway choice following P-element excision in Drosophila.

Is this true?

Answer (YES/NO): NO